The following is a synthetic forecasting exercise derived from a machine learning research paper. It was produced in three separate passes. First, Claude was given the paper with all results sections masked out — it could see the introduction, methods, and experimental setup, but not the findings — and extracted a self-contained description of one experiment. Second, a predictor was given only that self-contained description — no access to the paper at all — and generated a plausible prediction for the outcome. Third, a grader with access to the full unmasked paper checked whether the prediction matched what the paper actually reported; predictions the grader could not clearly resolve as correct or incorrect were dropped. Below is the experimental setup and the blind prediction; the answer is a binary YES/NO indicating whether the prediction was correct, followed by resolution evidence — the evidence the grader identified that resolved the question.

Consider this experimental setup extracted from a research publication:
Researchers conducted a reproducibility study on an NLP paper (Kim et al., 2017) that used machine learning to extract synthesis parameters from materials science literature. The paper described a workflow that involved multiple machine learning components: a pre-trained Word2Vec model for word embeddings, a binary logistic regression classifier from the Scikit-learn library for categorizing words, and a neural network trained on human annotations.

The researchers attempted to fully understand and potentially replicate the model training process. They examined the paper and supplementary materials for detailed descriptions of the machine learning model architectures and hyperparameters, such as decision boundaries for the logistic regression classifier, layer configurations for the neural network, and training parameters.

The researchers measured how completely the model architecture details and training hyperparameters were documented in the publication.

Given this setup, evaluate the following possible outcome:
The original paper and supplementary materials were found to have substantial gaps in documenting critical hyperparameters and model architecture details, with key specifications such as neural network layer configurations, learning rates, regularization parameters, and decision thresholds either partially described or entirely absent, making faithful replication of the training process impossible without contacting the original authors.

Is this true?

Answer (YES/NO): YES